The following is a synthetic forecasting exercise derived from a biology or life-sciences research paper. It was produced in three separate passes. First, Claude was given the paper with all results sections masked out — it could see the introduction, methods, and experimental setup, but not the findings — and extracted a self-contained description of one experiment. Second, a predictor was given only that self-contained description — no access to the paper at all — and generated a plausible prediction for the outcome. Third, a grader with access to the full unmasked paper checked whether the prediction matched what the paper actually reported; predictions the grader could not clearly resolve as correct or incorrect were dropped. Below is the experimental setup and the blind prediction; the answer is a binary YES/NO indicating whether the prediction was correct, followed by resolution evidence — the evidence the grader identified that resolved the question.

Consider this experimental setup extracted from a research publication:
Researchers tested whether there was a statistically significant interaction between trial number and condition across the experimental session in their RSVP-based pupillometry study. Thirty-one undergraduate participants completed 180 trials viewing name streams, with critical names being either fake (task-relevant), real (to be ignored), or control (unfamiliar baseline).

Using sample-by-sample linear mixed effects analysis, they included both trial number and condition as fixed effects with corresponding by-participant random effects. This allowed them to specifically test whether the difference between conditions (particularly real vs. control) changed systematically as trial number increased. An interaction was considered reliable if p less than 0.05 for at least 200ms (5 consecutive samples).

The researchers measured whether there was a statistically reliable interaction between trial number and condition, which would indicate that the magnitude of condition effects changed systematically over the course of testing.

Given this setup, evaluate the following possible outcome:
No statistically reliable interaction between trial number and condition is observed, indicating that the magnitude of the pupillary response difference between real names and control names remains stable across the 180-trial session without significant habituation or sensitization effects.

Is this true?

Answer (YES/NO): YES